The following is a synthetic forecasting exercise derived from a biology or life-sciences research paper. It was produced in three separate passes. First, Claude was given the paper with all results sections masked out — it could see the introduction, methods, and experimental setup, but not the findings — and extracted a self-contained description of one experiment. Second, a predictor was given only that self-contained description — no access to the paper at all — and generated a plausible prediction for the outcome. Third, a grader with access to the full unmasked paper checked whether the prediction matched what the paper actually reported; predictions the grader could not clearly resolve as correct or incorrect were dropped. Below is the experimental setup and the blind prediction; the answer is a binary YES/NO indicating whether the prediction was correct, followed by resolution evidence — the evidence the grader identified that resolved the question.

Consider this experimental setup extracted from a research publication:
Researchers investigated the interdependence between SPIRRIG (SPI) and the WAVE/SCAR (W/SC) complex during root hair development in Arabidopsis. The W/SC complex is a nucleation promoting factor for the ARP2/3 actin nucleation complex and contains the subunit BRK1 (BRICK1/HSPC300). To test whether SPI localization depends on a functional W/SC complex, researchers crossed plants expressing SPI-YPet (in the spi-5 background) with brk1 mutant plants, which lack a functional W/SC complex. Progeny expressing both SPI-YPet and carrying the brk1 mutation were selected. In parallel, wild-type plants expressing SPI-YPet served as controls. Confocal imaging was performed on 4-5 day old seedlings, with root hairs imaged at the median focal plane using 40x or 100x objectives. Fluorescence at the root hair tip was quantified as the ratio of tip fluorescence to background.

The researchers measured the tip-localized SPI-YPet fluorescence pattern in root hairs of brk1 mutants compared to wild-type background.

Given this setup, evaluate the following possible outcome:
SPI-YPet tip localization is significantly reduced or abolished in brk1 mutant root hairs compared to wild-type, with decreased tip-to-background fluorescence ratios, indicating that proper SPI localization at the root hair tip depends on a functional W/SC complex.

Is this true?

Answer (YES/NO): NO